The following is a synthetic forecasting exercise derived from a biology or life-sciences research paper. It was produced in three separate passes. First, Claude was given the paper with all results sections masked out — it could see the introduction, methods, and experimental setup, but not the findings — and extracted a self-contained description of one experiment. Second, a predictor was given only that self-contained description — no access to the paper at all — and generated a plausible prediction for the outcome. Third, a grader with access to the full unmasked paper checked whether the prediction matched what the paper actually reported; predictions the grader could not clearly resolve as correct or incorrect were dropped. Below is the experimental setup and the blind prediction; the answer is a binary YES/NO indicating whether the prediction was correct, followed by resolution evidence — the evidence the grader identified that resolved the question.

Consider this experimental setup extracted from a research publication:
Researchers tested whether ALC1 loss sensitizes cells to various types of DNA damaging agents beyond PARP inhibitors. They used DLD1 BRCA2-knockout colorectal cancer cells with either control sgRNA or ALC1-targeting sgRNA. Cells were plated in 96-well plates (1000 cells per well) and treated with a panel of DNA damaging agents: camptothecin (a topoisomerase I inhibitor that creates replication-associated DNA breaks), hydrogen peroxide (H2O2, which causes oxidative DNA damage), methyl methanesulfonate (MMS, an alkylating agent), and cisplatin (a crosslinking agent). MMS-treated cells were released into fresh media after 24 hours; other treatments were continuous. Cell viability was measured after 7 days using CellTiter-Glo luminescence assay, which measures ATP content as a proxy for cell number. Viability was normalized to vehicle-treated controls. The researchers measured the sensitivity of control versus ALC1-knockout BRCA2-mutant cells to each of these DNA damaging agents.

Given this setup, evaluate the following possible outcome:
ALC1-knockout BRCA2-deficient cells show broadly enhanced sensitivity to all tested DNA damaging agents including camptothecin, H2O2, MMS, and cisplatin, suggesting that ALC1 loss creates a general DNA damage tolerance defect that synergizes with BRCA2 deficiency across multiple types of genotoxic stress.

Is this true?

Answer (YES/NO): NO